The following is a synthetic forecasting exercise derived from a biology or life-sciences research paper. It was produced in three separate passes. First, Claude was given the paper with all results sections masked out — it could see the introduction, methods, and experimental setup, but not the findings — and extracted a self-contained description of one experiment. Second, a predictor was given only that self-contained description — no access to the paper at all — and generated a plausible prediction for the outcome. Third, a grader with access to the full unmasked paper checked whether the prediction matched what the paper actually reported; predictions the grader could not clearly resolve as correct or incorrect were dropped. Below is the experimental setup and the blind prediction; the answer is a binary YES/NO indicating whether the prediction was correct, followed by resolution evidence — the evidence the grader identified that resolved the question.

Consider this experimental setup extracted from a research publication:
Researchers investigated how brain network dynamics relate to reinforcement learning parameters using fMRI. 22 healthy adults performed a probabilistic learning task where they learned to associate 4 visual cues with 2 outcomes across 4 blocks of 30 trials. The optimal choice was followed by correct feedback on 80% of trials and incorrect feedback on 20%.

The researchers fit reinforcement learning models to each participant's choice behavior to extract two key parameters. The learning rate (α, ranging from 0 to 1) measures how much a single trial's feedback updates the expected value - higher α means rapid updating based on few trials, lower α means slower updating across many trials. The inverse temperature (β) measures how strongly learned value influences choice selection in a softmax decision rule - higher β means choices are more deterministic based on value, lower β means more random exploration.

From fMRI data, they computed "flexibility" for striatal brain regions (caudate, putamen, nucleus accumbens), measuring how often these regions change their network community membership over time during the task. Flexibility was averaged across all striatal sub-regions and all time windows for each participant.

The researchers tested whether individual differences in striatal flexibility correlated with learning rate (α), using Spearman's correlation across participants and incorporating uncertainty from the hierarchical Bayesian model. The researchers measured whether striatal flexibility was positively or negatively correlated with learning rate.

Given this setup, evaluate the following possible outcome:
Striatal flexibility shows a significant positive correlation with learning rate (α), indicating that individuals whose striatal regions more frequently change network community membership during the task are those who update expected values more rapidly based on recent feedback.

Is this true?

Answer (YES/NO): NO